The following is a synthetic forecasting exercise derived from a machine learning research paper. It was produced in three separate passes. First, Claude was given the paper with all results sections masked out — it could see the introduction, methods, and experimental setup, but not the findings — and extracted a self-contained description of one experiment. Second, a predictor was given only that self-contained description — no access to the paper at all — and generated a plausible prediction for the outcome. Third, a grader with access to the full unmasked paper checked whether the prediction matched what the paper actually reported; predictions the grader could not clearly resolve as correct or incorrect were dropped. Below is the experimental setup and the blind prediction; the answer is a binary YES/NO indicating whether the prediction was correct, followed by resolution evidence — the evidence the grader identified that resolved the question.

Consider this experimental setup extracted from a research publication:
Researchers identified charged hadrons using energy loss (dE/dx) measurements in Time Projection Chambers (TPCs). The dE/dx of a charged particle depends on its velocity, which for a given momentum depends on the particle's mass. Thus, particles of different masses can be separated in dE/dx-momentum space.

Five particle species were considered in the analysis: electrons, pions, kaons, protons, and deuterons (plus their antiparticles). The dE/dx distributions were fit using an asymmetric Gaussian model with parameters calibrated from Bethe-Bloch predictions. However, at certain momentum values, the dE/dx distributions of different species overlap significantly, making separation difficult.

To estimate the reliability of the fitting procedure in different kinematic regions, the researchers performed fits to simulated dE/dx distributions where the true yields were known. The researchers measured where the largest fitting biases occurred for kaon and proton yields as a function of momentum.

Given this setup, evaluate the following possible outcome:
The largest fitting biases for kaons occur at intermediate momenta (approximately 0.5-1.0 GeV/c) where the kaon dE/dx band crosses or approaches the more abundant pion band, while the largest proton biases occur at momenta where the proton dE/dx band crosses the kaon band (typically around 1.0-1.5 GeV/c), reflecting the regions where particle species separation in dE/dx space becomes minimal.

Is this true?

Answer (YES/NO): NO